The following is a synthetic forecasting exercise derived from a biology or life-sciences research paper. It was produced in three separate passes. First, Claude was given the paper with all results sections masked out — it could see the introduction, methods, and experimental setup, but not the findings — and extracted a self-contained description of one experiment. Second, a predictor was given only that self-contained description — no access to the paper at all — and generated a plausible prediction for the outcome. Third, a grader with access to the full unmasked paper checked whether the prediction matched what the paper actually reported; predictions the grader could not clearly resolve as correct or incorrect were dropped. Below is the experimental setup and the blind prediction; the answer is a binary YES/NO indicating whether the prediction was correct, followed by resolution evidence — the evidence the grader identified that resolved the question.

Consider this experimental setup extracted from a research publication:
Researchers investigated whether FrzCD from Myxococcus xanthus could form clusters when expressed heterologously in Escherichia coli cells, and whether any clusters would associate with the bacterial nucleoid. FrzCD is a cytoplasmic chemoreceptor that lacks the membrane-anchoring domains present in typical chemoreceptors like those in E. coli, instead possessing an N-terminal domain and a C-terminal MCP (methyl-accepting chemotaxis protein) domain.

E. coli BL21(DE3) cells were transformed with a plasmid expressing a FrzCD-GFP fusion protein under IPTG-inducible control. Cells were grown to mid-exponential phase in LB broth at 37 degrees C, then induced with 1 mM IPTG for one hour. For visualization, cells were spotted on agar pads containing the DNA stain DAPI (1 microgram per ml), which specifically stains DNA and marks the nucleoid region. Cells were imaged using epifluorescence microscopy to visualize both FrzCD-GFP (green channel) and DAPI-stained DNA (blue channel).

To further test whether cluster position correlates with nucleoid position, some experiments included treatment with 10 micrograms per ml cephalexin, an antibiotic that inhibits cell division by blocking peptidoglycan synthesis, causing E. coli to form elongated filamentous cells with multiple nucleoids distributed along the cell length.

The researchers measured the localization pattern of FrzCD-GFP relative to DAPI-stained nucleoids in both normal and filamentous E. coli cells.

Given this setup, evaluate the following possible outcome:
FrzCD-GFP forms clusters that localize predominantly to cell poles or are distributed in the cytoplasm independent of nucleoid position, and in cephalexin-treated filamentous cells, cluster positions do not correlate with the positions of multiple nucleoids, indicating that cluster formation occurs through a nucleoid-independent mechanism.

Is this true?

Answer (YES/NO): NO